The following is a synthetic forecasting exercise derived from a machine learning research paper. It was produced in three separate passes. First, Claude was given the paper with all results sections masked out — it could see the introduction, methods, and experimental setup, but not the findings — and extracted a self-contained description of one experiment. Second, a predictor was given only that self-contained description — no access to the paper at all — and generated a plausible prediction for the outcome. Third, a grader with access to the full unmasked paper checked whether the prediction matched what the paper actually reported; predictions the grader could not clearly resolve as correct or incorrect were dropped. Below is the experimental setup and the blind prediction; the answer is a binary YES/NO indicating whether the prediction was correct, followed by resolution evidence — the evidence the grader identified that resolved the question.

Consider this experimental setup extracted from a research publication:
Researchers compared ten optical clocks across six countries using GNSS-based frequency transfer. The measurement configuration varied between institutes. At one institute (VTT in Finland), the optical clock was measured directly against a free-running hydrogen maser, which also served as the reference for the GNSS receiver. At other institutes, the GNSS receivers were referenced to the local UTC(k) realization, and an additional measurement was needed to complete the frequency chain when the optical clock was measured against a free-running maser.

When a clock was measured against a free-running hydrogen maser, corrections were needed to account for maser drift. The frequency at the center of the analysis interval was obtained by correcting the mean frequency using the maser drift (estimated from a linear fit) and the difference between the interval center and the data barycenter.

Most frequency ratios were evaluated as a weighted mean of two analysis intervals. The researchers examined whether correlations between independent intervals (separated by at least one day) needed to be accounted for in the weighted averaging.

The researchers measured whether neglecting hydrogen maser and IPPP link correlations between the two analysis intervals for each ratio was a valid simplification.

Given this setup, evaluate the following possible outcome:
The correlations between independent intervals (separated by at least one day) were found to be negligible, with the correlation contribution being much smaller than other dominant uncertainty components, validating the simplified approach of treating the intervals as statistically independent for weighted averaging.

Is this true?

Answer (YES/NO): YES